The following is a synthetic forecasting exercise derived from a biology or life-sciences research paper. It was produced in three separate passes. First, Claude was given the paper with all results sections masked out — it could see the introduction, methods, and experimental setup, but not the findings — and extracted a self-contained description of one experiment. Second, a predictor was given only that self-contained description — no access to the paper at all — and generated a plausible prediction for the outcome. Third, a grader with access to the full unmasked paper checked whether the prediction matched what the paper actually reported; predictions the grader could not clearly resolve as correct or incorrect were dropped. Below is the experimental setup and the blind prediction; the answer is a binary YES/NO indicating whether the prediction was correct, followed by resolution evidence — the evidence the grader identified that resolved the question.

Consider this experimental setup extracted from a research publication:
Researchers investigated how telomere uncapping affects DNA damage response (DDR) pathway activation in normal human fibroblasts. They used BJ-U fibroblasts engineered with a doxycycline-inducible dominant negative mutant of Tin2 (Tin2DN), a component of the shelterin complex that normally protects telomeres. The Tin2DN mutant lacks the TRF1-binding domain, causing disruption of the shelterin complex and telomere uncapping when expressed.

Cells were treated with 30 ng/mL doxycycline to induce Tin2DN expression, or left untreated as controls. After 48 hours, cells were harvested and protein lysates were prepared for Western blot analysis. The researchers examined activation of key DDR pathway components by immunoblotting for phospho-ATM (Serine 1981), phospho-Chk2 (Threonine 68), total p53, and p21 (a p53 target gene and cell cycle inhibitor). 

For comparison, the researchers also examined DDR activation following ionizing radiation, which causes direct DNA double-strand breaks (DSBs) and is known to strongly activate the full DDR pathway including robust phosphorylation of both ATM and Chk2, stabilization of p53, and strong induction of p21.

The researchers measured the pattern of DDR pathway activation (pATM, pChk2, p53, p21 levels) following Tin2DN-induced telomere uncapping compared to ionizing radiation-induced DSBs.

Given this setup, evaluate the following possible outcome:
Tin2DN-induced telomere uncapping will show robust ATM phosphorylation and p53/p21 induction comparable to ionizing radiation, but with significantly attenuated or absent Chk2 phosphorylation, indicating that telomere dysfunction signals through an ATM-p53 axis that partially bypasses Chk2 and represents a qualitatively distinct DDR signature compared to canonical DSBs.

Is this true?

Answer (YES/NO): NO